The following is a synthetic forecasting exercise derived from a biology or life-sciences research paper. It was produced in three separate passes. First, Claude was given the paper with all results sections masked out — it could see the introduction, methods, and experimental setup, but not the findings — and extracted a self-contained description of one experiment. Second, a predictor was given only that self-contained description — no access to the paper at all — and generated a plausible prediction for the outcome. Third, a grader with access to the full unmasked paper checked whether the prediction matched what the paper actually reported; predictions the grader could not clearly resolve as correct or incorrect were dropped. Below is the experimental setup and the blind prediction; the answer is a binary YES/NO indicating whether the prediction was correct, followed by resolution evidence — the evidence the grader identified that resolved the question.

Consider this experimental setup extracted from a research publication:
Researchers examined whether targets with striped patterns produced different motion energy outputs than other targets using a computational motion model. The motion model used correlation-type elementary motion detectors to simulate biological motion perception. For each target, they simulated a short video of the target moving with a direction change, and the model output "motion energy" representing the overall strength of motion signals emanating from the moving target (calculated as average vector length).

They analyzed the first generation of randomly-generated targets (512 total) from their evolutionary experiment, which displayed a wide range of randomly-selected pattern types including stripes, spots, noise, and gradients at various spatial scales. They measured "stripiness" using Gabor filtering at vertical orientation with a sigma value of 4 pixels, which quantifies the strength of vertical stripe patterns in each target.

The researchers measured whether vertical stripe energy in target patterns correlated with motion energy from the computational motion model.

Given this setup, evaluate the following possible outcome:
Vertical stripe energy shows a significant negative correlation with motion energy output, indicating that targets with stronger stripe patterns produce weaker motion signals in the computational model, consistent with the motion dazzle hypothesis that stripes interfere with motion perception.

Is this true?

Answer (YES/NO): NO